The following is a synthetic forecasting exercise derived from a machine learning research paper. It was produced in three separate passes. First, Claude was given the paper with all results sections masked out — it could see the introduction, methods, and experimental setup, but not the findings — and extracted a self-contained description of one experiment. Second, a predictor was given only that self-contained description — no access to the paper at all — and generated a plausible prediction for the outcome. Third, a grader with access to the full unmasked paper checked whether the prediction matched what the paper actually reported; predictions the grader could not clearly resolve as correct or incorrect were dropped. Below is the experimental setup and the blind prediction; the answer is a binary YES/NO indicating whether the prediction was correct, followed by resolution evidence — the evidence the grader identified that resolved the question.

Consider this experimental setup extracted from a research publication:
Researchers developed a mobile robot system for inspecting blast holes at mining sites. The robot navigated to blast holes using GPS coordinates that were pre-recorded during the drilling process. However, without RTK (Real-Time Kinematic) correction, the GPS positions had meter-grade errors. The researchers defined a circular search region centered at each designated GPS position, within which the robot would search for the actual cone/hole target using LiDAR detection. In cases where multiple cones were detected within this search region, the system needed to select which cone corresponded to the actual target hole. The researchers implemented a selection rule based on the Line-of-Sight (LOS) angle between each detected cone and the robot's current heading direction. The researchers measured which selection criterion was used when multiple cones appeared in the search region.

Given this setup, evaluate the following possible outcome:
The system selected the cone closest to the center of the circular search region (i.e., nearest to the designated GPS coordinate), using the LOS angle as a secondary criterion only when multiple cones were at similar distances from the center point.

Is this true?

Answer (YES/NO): NO